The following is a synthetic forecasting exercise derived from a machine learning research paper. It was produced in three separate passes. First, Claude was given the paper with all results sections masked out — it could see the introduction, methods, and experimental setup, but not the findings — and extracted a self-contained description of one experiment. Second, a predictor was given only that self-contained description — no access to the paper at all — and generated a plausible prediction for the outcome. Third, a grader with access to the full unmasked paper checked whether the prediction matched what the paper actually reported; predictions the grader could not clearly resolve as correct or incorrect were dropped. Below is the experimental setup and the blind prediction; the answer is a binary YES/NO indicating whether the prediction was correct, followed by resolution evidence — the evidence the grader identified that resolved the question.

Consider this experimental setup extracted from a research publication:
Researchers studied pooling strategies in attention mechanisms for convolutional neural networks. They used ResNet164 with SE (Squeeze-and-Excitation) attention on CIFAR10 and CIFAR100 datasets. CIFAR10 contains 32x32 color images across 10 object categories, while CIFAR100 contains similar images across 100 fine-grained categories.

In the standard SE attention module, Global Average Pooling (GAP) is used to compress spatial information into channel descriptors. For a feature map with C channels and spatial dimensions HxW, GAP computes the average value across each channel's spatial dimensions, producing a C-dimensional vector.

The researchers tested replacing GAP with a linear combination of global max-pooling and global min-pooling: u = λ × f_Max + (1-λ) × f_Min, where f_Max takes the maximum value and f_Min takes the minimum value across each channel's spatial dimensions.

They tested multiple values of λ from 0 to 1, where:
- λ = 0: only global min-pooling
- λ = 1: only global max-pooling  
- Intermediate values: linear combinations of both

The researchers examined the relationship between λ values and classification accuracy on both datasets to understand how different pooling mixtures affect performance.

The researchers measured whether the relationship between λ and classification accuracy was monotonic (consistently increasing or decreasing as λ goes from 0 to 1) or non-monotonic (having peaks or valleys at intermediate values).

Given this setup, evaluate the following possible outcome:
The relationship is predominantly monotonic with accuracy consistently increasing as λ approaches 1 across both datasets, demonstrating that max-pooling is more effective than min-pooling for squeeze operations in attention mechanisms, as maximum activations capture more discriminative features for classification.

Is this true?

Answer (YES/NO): NO